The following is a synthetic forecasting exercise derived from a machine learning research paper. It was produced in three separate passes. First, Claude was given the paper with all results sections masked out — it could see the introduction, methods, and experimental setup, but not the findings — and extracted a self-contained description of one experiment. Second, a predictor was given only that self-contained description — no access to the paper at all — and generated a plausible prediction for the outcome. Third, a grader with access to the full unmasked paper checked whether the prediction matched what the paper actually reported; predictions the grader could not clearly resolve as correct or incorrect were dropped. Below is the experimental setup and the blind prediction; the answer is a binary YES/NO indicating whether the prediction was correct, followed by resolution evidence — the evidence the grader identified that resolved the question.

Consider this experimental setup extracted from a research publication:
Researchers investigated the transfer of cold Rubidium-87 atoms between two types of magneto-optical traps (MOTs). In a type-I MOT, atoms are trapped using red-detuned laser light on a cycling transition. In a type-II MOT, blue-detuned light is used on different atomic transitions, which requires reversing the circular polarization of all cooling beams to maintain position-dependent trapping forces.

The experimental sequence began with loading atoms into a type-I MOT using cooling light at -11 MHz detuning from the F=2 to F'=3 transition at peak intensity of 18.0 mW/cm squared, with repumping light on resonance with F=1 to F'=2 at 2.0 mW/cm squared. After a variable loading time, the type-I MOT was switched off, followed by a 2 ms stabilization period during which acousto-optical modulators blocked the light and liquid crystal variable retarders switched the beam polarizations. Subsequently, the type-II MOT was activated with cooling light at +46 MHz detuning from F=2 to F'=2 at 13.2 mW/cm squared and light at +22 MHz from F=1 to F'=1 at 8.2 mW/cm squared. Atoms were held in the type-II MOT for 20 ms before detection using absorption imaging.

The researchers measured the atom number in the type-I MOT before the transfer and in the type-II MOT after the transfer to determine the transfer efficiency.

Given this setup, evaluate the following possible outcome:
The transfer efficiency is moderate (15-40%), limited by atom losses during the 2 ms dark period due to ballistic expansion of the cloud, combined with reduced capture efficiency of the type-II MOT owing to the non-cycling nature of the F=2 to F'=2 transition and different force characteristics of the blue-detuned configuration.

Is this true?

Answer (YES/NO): NO